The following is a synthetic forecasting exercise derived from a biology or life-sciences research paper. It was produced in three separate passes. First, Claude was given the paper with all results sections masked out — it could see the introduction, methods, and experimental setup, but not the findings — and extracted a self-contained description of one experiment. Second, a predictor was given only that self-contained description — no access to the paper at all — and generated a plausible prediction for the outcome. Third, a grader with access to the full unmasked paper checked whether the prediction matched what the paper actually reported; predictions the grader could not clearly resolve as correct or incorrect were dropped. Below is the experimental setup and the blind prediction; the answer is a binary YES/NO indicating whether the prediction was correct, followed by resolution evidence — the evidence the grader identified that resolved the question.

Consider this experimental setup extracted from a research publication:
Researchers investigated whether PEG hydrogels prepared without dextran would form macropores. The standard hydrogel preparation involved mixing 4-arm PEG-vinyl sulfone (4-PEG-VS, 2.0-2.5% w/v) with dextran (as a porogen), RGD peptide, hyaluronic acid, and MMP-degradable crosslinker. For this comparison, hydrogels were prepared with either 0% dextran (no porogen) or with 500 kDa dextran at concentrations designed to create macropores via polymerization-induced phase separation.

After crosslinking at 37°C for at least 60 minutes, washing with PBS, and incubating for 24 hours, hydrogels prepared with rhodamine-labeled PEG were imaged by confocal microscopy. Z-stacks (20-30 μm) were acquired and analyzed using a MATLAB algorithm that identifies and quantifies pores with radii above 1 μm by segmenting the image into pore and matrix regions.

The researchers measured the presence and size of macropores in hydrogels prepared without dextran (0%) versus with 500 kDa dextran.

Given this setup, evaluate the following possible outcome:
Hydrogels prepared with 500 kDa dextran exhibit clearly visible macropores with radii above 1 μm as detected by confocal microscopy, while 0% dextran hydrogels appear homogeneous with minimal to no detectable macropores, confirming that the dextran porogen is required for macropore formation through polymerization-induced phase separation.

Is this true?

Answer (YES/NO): NO